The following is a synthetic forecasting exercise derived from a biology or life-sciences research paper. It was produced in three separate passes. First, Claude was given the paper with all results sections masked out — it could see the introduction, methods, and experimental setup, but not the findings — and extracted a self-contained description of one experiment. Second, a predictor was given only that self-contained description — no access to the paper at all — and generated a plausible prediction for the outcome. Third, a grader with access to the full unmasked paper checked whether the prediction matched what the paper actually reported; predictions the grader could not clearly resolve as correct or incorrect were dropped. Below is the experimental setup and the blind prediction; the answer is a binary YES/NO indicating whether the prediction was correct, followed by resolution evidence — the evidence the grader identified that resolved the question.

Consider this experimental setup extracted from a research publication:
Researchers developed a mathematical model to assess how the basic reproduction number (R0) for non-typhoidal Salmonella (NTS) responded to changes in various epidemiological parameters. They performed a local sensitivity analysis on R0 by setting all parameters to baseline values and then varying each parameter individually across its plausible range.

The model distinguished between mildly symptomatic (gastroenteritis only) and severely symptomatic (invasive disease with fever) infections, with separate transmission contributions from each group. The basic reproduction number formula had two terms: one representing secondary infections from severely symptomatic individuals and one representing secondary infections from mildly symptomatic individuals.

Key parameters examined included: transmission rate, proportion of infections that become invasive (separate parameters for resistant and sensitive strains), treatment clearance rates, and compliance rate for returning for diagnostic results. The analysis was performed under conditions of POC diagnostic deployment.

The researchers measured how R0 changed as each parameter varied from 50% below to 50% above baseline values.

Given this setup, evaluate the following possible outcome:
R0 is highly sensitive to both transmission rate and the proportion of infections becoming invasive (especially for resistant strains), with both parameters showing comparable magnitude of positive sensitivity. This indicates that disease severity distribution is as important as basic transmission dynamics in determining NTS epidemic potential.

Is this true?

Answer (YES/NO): NO